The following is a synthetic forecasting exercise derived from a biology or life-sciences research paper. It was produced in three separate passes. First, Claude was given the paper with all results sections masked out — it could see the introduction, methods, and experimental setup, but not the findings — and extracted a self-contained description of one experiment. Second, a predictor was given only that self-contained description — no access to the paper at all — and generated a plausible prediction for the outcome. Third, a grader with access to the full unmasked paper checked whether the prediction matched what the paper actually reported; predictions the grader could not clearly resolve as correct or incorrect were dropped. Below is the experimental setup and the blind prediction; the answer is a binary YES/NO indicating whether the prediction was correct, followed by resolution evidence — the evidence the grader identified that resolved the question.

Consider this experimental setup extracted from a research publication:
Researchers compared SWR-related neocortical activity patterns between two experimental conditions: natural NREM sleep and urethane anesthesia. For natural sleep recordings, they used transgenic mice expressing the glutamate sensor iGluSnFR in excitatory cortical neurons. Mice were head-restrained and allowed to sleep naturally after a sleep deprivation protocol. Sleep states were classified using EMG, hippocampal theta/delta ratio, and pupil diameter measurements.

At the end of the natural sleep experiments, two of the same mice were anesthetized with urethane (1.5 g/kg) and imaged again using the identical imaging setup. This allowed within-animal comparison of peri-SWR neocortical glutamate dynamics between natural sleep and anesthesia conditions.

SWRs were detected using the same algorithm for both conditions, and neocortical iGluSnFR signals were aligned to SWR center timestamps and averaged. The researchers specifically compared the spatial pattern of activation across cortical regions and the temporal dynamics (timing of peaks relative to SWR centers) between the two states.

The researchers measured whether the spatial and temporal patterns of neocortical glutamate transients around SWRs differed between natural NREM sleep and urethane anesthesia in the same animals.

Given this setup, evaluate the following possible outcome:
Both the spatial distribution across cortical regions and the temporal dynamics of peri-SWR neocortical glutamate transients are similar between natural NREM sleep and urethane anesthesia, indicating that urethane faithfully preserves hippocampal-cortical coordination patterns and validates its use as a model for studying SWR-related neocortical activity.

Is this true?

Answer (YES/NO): YES